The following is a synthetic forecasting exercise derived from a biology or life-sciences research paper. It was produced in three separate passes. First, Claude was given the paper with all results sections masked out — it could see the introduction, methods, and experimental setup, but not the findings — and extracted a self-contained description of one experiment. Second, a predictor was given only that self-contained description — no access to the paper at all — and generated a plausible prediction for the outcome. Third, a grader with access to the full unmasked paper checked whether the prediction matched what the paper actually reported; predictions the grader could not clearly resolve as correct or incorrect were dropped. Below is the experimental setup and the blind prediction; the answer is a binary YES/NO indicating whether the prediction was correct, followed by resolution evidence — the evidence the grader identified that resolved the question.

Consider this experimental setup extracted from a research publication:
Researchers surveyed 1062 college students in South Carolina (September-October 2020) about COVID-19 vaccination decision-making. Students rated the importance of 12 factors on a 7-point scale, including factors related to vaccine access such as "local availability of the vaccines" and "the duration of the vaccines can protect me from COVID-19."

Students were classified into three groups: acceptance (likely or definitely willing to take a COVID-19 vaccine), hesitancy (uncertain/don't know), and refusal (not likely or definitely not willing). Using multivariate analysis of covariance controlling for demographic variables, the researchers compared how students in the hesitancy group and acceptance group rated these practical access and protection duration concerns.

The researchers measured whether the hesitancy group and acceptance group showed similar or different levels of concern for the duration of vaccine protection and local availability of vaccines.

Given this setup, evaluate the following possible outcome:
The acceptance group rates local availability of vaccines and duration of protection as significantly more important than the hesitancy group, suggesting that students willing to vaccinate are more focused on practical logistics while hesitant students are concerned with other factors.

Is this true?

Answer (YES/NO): NO